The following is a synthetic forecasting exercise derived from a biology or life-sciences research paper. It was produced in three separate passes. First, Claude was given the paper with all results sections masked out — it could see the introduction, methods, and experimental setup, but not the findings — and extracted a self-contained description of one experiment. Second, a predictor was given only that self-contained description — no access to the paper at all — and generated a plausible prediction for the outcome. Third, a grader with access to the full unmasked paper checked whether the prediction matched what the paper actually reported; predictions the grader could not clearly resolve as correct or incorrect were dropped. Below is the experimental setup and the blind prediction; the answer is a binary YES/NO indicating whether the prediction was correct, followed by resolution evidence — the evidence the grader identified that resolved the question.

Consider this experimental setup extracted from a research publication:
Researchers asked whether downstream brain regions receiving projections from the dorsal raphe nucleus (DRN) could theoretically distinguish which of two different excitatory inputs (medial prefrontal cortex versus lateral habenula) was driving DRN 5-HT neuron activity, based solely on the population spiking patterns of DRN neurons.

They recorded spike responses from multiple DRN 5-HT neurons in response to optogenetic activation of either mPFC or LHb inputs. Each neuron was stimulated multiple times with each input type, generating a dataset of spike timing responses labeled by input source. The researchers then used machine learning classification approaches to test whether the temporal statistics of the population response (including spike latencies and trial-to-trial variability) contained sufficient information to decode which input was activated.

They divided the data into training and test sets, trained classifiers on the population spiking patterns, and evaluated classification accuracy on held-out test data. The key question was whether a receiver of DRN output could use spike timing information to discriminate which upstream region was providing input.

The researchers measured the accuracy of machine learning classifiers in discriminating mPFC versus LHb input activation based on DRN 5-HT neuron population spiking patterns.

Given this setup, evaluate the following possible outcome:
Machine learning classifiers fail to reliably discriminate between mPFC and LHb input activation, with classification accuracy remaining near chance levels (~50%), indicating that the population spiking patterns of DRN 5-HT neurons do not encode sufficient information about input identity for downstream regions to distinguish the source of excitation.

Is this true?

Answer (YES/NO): NO